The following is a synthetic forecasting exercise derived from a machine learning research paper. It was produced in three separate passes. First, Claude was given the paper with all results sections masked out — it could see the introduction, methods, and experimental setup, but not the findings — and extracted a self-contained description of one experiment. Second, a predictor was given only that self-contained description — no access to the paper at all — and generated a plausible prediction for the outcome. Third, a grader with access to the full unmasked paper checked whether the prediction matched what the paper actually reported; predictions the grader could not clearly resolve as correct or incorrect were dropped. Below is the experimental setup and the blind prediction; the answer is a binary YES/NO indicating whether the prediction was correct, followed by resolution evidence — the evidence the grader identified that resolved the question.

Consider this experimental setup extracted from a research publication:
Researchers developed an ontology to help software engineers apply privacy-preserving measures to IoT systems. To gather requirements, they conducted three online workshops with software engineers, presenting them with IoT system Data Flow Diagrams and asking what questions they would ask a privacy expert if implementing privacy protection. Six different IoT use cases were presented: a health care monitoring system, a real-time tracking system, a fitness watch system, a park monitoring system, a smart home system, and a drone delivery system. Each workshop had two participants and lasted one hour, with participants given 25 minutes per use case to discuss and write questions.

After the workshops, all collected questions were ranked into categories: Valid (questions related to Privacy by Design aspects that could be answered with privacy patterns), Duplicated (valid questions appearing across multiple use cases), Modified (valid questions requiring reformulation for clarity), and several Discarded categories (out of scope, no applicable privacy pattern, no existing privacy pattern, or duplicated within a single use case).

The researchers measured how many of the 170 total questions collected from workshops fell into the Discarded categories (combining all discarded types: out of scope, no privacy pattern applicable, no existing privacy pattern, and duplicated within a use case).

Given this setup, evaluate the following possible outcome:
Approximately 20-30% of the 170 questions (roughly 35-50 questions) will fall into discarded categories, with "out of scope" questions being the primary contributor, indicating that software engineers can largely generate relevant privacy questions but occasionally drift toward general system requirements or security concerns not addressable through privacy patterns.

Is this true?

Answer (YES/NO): NO